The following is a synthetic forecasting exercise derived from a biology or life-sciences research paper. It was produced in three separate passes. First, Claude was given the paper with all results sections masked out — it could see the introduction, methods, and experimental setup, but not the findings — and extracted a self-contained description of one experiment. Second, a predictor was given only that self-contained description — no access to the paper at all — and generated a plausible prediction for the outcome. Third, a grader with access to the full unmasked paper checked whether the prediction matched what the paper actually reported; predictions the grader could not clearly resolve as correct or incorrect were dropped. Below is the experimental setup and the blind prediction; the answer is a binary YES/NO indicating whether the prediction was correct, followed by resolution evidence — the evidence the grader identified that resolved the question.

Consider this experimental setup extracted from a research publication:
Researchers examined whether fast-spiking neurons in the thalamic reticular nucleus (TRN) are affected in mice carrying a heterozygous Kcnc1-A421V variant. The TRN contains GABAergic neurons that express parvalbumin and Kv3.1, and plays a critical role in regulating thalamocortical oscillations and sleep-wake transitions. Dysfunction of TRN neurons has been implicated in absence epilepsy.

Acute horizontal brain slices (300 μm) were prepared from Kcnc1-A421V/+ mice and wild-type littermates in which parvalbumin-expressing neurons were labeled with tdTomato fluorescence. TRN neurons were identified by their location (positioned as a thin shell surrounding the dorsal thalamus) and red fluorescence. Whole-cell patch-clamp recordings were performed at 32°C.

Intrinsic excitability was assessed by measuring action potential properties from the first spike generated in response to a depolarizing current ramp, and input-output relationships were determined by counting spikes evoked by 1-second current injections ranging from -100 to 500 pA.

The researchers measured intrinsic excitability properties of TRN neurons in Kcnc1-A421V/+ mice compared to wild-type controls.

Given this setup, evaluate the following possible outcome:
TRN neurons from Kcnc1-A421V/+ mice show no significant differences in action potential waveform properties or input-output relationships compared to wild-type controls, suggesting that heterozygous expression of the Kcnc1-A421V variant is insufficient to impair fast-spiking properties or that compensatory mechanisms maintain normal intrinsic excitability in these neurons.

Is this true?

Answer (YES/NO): NO